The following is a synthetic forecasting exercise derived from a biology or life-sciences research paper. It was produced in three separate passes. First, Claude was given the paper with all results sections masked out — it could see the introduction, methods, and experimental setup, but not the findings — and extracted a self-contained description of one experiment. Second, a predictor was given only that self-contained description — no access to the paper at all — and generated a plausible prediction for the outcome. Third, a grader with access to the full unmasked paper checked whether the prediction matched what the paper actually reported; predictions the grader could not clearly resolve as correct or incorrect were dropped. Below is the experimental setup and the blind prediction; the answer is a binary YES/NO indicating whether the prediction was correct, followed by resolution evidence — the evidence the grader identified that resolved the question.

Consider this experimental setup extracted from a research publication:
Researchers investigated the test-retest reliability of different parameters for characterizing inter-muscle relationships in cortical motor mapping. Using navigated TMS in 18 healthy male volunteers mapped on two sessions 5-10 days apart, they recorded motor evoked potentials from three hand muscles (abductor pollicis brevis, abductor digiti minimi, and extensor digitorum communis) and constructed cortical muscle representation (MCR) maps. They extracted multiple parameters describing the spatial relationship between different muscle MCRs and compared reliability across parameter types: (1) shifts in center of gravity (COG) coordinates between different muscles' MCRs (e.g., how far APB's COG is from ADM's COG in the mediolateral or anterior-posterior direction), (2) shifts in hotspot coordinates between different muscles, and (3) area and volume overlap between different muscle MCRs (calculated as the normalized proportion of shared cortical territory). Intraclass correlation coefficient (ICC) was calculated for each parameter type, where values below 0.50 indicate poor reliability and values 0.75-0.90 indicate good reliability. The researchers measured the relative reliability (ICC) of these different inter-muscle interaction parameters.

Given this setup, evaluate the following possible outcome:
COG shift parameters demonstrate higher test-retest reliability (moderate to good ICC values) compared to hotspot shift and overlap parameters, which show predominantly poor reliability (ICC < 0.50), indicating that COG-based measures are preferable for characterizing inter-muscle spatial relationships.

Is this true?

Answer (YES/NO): NO